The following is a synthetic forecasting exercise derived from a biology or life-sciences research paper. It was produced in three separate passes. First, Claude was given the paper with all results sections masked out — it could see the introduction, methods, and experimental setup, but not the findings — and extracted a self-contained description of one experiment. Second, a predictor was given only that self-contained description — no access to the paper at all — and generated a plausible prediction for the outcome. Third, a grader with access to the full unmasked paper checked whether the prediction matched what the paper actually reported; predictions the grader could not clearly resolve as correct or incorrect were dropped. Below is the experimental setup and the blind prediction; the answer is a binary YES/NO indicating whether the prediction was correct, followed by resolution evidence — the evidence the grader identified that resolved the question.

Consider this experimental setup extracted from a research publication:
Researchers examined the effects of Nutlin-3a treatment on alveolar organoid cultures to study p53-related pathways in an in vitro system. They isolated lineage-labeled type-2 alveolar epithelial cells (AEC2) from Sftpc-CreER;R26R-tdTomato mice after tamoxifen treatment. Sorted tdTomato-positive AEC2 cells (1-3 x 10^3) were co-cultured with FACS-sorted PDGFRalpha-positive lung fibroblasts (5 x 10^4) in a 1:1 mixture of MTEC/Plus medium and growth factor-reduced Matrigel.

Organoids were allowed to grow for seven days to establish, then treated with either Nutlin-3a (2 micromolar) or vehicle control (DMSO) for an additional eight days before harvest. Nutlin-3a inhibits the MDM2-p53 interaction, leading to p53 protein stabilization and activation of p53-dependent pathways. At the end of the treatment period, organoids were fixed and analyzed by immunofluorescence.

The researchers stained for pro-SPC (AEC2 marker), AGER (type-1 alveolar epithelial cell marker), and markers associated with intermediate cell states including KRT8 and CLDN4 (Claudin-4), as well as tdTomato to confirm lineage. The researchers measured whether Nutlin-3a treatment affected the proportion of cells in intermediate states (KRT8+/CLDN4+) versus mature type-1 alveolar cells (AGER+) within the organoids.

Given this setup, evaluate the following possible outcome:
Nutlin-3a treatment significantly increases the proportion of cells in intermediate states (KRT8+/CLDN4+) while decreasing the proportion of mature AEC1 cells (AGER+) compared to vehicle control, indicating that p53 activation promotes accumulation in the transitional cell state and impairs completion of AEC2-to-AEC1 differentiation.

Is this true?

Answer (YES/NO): NO